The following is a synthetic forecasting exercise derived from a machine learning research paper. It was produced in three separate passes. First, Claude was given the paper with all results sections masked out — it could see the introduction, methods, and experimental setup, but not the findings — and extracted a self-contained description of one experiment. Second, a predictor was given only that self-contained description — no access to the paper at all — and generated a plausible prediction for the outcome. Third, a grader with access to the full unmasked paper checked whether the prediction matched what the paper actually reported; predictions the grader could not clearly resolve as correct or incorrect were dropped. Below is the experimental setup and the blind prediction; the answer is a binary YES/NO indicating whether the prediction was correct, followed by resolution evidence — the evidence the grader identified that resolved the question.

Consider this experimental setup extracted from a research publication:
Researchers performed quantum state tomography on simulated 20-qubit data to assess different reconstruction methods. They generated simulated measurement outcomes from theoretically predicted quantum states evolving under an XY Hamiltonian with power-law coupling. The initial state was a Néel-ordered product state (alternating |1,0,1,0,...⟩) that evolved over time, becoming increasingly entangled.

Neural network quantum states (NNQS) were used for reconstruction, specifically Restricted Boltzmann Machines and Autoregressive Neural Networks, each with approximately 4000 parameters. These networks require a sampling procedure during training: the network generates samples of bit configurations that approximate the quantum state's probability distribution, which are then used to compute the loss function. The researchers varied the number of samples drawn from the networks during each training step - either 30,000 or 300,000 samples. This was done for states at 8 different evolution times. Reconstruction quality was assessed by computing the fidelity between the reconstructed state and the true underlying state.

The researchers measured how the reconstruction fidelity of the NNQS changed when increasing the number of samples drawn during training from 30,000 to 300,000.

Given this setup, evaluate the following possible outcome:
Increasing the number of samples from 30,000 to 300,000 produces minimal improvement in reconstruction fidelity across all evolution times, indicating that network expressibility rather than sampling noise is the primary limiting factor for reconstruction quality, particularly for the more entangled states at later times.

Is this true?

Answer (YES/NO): NO